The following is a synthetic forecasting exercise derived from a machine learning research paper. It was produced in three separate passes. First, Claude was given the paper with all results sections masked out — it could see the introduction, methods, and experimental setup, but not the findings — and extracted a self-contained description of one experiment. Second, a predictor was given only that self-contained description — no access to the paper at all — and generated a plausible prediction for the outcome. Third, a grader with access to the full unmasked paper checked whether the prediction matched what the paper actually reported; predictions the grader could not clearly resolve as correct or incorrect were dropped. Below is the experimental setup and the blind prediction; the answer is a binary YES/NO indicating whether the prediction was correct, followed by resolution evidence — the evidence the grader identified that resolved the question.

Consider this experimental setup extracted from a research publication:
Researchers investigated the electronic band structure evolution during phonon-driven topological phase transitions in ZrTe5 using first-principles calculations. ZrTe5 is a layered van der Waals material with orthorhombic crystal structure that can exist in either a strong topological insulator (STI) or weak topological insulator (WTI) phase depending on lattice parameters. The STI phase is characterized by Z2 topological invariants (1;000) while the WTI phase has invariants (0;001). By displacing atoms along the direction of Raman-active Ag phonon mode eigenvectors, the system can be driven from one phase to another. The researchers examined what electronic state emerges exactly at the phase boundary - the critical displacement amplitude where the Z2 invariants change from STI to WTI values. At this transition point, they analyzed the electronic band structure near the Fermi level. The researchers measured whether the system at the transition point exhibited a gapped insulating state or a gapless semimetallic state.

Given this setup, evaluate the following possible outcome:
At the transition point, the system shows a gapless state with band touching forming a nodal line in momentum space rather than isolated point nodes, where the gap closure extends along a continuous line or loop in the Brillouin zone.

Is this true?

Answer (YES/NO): NO